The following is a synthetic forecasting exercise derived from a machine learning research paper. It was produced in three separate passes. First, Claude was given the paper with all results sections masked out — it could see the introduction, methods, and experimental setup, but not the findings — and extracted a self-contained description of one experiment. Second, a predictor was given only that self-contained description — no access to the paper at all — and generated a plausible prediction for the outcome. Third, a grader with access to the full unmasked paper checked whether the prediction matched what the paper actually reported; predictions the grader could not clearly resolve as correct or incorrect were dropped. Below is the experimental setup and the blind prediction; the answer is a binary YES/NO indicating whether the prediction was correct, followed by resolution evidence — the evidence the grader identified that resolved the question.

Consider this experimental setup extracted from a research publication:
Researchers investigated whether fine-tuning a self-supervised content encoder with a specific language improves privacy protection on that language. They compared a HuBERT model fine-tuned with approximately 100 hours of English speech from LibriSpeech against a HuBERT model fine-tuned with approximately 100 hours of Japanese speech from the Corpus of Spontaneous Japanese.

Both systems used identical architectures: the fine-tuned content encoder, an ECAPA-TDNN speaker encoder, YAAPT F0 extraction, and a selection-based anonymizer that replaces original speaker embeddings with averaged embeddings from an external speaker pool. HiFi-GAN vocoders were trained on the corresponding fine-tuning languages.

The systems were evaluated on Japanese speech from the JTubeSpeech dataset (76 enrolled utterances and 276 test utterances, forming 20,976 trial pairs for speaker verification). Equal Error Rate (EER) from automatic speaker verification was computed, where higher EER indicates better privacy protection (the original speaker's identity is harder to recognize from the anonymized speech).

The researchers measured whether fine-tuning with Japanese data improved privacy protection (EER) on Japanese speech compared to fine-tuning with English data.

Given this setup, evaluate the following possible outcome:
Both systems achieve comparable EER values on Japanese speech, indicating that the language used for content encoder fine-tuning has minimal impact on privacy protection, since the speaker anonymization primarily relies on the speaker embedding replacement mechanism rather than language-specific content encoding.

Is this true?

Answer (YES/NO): YES